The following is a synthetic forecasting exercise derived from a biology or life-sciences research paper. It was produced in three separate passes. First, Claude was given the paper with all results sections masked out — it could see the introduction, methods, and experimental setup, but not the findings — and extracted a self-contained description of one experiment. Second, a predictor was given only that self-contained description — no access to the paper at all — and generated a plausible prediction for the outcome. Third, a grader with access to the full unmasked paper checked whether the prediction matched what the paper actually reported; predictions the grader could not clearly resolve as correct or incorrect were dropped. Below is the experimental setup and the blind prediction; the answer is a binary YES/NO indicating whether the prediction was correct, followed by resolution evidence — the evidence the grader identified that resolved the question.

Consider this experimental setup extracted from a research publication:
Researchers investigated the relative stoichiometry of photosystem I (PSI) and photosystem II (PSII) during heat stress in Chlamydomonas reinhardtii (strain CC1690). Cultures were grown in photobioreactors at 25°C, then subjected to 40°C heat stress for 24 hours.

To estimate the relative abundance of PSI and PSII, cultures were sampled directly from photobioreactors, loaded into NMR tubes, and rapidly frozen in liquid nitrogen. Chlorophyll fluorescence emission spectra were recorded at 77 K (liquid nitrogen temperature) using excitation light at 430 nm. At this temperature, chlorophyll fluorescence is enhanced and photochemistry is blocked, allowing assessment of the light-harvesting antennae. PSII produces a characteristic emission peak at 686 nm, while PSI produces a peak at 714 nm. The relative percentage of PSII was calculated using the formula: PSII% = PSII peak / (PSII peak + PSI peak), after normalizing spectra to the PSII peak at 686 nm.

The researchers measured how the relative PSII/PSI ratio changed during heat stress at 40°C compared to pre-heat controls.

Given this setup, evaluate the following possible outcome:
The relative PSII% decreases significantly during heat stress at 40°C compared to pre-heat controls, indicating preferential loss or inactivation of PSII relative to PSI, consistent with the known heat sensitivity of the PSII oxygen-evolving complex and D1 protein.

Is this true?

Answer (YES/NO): NO